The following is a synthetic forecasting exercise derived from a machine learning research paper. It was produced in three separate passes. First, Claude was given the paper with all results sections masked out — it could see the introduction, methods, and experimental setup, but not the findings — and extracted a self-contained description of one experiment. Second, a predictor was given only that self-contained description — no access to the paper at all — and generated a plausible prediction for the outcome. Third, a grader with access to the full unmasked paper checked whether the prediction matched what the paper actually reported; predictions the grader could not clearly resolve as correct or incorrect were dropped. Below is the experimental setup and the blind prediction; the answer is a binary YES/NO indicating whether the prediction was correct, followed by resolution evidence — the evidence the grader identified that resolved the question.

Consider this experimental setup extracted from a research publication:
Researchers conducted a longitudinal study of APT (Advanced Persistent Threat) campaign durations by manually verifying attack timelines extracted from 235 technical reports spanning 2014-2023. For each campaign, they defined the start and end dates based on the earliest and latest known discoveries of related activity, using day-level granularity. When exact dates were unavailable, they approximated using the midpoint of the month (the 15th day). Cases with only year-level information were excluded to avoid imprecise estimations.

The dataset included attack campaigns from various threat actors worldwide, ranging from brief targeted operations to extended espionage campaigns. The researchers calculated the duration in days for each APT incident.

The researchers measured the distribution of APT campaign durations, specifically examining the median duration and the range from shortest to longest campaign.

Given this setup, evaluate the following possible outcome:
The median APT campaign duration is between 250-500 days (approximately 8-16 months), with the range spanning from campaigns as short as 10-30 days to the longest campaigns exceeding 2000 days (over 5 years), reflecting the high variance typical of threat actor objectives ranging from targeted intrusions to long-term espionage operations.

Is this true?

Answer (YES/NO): NO